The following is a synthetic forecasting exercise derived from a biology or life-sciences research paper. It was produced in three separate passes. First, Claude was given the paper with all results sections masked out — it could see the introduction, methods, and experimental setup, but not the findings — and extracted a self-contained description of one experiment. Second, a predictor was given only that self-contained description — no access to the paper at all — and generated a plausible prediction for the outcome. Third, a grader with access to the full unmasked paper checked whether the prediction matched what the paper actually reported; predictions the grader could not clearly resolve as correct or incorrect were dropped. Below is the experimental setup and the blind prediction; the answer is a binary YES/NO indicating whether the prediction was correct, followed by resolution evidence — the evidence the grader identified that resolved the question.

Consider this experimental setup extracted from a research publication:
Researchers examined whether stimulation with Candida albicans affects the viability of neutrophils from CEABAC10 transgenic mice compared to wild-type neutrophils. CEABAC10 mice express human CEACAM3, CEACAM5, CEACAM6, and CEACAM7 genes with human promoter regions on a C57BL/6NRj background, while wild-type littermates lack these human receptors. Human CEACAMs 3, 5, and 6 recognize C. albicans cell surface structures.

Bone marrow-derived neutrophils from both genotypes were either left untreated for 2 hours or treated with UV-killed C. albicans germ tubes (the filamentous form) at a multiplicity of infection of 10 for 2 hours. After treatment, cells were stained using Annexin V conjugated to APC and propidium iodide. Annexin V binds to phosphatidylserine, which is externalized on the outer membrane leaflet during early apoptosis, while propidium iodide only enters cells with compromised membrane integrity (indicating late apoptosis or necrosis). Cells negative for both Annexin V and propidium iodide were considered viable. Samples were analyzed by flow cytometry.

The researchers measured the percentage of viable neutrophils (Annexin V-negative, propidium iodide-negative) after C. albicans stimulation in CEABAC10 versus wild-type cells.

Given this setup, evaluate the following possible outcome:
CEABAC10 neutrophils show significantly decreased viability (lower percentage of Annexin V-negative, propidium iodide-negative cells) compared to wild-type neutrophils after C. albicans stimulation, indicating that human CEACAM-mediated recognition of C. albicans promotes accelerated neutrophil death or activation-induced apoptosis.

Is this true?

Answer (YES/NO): NO